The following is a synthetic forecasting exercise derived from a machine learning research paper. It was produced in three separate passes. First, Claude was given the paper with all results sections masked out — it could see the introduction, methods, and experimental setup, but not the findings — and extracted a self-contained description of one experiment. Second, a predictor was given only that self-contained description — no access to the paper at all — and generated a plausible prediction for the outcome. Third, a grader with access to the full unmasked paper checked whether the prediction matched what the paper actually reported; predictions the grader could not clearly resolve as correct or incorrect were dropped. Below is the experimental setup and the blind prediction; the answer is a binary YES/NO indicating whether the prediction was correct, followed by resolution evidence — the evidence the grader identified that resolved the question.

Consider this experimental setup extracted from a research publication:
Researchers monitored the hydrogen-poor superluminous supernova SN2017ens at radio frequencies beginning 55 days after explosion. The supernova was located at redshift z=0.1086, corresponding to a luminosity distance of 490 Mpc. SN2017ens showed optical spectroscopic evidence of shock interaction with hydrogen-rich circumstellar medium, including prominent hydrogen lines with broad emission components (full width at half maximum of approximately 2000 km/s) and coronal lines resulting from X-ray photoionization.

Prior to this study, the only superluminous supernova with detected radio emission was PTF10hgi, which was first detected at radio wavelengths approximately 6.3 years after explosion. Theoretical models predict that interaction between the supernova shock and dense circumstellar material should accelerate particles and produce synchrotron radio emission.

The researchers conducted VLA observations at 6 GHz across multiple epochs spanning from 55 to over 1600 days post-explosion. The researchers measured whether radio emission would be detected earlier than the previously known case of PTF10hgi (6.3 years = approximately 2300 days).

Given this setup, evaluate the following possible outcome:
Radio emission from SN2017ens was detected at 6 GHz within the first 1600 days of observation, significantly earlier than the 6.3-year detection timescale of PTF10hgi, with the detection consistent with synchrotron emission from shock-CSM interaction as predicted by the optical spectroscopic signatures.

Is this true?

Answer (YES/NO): YES